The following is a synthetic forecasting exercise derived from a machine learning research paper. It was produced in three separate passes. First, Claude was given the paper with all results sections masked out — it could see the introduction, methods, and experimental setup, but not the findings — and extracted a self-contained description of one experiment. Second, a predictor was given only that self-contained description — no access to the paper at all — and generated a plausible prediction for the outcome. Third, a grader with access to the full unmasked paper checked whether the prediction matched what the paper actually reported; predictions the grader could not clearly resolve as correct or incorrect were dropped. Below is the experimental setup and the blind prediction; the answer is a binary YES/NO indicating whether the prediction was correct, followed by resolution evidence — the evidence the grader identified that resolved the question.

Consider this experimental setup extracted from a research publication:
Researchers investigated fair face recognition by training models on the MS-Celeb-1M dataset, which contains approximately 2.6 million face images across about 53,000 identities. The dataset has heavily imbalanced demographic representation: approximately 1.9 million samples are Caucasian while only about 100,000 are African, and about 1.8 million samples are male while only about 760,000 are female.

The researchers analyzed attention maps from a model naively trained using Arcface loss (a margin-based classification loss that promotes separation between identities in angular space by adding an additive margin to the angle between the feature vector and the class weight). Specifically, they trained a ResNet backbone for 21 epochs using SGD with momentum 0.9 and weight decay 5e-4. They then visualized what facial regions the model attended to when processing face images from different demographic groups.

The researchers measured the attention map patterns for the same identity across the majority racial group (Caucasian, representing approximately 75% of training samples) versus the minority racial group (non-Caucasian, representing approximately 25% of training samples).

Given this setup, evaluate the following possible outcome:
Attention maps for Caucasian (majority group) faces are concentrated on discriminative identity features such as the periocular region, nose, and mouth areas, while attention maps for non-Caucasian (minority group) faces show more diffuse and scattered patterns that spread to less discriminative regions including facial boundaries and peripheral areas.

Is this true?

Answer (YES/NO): NO